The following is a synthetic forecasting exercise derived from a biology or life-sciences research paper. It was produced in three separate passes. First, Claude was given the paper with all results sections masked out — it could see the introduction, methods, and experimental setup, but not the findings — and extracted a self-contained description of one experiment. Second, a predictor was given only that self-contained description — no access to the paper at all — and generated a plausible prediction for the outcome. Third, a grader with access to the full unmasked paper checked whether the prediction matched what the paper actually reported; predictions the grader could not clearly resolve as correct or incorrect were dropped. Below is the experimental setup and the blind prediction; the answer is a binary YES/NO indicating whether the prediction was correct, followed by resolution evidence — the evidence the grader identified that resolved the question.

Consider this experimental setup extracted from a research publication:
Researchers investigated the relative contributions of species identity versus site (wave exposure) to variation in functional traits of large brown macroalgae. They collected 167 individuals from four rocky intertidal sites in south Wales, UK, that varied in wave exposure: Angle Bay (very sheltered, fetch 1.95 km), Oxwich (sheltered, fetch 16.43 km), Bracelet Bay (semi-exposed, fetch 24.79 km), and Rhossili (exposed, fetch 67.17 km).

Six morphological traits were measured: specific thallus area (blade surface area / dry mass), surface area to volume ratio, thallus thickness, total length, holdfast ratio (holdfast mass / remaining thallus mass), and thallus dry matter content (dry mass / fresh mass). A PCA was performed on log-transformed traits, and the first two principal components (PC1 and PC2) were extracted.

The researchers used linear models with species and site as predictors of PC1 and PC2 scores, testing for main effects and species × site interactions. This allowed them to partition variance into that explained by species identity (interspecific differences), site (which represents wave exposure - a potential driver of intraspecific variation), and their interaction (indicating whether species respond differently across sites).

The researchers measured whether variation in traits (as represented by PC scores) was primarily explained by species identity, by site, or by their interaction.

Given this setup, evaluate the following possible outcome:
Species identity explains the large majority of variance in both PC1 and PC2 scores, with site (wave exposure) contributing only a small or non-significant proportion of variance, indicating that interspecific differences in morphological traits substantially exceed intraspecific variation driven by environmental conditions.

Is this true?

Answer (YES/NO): YES